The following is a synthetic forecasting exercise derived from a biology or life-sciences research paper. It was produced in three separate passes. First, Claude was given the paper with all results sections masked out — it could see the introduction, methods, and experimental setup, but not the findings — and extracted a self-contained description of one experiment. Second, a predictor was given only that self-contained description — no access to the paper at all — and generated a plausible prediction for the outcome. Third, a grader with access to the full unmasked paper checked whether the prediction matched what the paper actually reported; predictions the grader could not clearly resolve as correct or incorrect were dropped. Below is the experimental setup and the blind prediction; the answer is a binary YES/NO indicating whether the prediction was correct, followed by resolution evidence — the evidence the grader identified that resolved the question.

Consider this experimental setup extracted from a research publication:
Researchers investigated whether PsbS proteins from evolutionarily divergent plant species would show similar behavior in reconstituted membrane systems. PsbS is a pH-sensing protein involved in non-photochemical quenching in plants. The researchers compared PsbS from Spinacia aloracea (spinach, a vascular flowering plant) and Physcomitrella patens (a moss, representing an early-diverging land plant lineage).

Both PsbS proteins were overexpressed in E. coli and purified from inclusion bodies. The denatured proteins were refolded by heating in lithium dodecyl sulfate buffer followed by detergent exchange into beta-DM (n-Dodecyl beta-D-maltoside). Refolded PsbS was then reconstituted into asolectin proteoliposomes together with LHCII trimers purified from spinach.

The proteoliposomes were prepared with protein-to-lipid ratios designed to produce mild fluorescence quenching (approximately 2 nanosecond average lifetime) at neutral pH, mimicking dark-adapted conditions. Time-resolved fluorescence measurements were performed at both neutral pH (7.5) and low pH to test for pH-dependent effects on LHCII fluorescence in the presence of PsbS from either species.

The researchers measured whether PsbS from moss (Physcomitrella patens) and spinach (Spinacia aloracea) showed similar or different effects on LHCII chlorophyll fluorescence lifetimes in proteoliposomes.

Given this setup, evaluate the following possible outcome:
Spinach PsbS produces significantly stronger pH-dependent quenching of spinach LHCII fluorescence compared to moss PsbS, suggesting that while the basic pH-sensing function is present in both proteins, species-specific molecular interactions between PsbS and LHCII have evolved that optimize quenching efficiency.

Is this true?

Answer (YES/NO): NO